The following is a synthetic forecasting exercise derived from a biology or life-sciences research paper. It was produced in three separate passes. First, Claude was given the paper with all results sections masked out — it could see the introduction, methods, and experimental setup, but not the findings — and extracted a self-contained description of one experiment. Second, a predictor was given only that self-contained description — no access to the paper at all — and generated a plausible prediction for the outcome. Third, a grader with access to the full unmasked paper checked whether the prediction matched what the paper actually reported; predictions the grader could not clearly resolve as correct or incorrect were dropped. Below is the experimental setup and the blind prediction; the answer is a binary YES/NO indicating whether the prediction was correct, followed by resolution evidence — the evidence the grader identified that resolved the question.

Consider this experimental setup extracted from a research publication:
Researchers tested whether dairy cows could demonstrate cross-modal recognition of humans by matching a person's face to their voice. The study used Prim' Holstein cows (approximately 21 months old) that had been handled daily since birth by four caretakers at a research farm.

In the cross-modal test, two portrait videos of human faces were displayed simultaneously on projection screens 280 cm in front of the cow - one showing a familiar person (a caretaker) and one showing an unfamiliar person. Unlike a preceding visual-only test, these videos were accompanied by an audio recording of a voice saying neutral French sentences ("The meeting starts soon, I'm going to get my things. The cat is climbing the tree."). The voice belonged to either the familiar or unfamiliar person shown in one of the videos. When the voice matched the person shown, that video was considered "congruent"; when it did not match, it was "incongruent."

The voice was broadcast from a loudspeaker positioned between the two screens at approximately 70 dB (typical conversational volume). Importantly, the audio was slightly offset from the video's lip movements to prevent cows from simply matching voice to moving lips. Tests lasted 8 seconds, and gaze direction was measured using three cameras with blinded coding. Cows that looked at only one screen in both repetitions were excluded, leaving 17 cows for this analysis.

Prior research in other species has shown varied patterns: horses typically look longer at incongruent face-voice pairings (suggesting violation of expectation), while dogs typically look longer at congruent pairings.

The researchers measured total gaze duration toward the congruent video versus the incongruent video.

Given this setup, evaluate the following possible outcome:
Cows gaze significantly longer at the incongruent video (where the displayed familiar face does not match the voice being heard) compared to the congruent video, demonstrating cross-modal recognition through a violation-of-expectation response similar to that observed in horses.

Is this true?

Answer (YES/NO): NO